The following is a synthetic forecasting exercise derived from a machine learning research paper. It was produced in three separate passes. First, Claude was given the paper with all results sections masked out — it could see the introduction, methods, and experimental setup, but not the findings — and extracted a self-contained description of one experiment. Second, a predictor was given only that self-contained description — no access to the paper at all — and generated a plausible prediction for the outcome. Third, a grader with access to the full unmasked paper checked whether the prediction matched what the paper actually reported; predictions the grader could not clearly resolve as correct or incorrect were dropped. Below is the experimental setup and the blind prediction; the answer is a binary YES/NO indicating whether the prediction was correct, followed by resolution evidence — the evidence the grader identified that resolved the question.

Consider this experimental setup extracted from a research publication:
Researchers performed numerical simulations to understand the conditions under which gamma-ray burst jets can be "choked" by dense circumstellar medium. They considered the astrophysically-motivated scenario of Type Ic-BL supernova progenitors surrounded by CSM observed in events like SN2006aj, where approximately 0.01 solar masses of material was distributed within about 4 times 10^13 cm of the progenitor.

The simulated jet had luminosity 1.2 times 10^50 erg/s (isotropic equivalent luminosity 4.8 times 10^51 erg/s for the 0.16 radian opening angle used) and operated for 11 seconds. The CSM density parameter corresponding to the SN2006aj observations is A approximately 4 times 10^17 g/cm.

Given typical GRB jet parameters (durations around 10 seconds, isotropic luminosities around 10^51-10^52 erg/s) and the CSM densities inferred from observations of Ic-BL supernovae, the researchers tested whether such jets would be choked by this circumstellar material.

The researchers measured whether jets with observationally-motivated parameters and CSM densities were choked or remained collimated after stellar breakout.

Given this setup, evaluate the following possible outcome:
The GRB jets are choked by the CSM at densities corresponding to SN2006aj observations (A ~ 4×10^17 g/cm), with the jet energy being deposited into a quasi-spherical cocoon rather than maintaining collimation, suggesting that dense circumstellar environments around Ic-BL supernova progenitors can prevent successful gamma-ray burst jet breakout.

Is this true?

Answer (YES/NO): NO